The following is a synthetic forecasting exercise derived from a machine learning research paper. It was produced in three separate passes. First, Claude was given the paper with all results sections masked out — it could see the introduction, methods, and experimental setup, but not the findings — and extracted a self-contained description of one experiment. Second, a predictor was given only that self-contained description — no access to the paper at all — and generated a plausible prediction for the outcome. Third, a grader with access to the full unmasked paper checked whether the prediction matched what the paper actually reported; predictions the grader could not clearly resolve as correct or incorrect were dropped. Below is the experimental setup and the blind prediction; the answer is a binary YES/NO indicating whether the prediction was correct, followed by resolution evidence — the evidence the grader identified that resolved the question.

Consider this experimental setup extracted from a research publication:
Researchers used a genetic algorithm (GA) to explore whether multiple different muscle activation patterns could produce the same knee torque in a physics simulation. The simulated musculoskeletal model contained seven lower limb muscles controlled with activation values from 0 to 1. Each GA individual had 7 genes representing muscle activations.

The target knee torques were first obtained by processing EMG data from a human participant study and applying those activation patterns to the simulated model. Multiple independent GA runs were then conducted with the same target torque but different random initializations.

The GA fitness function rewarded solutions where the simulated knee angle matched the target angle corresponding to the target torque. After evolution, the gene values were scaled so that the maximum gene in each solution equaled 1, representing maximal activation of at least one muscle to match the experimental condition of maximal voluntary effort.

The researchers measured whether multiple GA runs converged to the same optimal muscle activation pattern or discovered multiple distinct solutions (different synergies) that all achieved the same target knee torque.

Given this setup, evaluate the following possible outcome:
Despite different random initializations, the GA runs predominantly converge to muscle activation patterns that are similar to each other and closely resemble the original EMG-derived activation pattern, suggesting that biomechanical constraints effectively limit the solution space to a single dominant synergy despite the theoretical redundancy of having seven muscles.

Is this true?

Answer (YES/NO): NO